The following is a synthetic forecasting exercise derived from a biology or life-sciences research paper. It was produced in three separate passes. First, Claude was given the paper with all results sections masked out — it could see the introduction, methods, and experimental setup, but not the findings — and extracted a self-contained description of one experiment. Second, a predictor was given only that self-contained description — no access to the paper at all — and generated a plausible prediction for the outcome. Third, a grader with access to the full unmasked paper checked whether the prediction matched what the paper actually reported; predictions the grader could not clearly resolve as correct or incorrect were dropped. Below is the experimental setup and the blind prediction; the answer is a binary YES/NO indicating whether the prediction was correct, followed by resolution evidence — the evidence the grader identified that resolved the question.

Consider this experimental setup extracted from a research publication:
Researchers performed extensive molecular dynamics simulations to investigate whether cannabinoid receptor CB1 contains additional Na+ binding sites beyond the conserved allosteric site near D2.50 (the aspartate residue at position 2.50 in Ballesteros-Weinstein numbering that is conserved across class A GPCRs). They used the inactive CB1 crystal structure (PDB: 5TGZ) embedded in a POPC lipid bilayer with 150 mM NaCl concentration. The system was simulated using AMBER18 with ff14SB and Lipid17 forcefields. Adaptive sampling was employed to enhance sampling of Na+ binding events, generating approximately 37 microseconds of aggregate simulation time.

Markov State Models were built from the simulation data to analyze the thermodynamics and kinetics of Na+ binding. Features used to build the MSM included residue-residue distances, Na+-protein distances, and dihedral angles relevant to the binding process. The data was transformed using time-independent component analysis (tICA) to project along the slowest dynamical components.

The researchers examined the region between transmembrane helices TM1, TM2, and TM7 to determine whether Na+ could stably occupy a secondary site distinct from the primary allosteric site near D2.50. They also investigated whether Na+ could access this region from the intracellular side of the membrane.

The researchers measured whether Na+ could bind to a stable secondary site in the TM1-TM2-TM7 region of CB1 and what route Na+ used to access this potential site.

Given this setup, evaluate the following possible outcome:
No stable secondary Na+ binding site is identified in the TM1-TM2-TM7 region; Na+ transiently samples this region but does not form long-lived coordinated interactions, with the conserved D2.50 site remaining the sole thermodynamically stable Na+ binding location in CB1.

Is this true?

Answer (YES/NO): NO